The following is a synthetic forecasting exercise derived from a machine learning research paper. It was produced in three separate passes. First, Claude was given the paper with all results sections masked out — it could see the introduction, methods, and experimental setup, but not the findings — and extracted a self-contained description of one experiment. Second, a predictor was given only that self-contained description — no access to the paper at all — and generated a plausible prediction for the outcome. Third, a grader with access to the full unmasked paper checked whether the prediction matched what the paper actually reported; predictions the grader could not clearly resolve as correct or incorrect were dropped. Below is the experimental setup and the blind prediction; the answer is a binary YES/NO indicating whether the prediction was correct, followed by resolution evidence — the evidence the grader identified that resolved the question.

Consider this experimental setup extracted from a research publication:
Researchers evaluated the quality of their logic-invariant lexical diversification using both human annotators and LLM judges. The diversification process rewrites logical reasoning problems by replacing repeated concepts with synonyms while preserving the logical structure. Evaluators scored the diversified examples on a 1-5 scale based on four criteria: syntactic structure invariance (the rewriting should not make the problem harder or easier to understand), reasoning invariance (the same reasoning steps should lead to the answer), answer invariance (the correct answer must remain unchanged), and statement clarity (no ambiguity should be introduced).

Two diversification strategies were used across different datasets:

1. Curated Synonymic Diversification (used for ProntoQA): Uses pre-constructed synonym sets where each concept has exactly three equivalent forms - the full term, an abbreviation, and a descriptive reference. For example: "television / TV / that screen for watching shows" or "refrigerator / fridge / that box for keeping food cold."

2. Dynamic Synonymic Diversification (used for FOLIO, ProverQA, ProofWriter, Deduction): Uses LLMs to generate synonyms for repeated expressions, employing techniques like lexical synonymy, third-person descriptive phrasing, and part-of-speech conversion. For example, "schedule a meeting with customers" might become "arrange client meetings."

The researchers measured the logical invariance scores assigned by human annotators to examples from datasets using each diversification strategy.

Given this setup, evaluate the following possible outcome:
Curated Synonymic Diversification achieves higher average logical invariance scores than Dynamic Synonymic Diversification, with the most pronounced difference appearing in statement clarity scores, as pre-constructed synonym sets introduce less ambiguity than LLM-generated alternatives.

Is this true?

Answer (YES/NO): NO